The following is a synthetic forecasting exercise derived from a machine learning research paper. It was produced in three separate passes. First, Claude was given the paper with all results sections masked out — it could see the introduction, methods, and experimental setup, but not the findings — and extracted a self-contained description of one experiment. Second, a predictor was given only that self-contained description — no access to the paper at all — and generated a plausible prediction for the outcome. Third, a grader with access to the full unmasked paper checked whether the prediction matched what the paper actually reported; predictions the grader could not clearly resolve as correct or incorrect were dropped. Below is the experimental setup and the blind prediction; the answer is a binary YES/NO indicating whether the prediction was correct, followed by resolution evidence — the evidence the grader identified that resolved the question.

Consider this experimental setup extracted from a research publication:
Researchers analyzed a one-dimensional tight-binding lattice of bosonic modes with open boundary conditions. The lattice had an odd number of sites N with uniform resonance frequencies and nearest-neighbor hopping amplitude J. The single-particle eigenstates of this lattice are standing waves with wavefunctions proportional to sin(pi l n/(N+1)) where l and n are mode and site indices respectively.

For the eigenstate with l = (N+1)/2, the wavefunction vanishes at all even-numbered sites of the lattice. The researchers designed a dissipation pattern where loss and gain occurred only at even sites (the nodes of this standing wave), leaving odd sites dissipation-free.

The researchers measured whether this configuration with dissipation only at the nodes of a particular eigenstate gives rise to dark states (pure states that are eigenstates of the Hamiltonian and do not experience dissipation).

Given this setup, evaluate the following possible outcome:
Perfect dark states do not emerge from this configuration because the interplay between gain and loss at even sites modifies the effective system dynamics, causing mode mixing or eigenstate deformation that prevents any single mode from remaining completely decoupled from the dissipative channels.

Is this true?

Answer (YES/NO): NO